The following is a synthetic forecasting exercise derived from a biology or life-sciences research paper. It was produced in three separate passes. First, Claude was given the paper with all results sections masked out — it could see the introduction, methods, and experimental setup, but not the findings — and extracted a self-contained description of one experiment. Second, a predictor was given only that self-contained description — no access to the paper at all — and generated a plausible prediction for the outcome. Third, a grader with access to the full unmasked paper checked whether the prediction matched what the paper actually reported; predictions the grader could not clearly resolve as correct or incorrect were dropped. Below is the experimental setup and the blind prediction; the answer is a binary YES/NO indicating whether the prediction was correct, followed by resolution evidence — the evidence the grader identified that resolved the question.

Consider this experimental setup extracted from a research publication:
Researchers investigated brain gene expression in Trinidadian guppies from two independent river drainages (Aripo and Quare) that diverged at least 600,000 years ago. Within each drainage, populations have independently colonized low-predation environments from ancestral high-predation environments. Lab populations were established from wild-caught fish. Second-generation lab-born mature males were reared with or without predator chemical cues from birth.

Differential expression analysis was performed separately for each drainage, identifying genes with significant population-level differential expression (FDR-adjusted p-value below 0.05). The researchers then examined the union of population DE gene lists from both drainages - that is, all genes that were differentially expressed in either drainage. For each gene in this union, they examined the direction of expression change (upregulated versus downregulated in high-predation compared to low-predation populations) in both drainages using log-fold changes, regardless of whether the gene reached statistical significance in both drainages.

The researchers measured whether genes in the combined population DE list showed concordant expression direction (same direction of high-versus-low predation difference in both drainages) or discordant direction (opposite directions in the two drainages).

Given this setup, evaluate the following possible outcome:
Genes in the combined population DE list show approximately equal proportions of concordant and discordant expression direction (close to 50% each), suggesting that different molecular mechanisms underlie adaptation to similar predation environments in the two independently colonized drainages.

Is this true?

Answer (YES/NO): YES